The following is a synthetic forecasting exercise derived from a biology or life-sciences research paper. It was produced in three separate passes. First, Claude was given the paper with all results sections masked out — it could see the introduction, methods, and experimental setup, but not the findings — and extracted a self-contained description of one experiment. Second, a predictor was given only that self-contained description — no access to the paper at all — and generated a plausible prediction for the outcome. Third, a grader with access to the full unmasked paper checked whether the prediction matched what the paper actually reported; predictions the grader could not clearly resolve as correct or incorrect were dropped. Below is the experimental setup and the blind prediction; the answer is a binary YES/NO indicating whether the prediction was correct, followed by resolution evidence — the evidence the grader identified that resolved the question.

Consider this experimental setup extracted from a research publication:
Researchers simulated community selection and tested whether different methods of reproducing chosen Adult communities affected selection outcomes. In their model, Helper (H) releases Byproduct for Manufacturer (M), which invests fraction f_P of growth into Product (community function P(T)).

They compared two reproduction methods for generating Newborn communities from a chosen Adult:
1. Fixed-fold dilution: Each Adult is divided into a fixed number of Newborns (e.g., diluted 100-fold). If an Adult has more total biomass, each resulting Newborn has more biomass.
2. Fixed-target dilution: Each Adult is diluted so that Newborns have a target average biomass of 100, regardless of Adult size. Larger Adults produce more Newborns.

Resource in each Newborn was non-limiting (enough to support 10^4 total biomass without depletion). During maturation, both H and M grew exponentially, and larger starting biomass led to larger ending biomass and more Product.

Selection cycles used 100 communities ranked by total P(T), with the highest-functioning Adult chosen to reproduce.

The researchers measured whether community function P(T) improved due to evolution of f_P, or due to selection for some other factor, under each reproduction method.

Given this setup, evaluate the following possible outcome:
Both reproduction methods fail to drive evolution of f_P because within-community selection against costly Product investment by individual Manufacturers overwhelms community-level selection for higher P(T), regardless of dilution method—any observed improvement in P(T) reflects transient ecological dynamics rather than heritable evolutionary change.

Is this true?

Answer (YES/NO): NO